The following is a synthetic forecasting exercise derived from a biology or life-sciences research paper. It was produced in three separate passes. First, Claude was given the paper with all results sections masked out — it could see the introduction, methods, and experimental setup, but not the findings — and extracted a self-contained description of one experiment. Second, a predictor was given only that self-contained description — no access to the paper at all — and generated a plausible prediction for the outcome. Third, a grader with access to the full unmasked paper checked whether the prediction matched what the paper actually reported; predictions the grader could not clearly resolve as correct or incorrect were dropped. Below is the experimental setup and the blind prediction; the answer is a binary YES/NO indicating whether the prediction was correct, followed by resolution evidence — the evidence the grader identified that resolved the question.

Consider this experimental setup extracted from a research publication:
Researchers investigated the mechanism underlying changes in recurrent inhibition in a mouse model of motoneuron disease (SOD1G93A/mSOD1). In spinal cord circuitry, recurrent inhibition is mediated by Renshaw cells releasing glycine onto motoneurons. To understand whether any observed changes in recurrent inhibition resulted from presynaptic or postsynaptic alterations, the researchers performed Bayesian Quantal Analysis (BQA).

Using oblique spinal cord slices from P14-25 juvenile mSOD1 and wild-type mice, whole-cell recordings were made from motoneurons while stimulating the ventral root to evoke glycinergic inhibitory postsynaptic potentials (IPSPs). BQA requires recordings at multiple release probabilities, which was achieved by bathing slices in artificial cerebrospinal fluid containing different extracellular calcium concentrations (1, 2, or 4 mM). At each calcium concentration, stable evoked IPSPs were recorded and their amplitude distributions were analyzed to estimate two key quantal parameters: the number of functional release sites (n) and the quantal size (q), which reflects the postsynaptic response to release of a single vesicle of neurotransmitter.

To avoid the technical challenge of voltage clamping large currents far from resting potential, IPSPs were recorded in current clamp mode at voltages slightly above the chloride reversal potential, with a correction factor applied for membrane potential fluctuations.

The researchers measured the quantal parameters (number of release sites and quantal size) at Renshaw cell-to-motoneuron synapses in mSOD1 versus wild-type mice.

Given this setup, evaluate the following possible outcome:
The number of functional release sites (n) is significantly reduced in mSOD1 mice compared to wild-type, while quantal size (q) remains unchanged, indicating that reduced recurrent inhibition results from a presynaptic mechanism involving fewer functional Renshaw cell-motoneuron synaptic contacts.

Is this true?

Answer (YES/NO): NO